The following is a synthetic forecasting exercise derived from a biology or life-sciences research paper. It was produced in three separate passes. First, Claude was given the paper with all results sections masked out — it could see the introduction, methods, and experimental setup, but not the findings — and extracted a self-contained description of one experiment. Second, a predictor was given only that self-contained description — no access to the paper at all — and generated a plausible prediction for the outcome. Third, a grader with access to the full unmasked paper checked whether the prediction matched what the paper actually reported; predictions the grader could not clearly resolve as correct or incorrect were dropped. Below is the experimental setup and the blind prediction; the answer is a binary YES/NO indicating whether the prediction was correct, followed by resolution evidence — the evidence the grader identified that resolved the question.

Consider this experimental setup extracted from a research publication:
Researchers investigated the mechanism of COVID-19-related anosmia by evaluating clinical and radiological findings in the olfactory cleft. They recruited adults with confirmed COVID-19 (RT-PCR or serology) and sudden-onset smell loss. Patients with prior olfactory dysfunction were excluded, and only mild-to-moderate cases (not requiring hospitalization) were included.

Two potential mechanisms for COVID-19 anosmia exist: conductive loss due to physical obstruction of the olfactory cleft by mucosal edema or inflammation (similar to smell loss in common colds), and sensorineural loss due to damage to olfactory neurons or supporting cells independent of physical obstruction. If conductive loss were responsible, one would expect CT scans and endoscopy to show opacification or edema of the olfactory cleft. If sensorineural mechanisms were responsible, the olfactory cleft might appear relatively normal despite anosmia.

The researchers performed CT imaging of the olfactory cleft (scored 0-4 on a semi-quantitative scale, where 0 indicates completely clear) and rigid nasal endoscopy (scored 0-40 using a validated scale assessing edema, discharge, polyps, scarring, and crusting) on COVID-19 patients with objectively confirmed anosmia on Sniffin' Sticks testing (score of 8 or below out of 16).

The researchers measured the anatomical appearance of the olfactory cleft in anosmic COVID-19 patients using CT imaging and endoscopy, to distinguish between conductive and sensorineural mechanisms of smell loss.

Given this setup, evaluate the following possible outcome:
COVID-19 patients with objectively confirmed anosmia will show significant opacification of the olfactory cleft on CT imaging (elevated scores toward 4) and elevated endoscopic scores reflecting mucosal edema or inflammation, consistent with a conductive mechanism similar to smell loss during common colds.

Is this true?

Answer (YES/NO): NO